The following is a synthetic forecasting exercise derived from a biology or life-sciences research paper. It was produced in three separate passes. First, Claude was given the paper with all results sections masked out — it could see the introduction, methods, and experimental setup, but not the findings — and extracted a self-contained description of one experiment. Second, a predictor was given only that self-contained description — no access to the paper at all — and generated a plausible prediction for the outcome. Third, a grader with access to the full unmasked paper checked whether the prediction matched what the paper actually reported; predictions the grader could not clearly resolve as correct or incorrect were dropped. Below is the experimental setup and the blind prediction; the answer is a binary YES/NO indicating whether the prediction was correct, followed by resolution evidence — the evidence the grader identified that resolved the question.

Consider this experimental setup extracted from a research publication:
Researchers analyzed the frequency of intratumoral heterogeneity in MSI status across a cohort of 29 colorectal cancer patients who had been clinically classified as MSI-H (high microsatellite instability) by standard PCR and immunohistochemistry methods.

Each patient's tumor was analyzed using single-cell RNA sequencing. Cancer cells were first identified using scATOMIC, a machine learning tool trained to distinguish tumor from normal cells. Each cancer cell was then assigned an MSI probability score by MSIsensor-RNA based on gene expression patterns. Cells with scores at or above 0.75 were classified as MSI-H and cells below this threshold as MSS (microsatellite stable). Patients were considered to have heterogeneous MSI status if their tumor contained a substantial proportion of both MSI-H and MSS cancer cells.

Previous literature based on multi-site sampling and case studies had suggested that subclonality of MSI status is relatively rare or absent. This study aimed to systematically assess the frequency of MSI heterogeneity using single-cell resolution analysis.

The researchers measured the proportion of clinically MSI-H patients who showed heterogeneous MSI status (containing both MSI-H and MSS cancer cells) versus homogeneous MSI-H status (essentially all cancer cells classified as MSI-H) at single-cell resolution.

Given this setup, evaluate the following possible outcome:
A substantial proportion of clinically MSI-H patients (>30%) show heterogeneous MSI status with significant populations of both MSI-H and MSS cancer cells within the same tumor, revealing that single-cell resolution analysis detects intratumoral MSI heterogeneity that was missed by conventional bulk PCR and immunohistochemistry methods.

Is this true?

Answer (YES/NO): YES